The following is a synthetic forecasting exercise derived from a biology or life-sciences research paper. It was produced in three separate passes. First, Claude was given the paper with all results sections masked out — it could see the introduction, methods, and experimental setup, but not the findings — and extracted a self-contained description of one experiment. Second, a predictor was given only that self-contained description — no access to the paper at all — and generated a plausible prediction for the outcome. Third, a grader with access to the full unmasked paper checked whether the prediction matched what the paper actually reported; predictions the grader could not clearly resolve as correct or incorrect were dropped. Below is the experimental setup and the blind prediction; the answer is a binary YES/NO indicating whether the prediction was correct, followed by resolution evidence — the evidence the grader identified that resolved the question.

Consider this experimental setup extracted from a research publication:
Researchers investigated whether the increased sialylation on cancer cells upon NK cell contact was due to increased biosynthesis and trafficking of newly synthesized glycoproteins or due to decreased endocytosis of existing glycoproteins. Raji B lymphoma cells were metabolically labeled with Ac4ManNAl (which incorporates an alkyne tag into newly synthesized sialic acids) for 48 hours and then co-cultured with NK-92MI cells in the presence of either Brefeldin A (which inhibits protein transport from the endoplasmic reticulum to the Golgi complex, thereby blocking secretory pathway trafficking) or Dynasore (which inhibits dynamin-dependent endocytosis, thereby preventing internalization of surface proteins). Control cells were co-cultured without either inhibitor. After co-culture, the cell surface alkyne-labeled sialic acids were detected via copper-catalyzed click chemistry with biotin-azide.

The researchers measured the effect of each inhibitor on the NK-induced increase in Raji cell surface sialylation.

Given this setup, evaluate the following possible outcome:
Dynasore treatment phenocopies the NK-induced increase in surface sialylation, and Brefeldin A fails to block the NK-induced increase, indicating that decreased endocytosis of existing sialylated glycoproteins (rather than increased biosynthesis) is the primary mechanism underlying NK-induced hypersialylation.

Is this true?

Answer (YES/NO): NO